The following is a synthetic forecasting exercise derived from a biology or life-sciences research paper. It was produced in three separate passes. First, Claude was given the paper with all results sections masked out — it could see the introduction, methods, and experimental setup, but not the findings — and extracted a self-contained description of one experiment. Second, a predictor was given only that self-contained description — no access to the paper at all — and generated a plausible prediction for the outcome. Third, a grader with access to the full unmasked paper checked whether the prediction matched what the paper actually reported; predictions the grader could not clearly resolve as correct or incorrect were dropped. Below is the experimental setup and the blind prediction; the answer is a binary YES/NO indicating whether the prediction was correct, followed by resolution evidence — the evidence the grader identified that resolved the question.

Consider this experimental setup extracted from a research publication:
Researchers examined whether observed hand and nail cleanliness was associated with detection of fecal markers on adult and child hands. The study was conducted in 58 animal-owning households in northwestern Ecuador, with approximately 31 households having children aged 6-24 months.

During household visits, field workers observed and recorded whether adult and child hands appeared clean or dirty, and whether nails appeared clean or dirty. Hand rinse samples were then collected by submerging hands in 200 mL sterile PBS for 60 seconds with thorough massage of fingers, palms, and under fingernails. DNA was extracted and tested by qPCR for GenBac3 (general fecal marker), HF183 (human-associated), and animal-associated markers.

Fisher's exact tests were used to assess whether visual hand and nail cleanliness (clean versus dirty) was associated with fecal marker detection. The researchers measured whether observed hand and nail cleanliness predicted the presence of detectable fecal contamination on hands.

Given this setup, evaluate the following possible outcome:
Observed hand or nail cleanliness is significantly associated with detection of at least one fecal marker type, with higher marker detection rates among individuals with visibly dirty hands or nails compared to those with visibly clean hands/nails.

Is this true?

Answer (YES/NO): NO